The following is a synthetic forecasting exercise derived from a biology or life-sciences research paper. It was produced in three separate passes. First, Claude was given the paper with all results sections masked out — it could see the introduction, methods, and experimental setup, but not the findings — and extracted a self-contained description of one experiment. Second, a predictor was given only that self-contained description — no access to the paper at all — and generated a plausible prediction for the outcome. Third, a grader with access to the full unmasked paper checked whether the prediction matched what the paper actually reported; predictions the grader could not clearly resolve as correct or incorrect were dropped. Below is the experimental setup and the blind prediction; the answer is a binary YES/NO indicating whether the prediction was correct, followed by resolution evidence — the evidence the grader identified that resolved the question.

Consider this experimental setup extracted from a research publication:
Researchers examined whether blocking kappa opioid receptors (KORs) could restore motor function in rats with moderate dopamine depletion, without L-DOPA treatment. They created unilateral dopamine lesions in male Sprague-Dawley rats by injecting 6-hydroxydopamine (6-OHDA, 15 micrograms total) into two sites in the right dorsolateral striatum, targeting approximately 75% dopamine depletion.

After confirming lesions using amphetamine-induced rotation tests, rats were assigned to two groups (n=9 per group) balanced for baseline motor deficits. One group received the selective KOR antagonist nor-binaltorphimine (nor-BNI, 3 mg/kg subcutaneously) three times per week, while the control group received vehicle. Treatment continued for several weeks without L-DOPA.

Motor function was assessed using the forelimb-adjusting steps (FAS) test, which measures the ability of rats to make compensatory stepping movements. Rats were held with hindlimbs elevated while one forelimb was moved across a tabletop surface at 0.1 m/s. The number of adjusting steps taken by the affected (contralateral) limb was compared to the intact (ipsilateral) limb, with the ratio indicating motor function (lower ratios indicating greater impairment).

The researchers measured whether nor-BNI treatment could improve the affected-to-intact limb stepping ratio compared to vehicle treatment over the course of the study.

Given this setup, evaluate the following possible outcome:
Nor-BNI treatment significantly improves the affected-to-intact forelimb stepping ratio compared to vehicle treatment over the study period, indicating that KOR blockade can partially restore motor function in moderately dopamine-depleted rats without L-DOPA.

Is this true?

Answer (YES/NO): NO